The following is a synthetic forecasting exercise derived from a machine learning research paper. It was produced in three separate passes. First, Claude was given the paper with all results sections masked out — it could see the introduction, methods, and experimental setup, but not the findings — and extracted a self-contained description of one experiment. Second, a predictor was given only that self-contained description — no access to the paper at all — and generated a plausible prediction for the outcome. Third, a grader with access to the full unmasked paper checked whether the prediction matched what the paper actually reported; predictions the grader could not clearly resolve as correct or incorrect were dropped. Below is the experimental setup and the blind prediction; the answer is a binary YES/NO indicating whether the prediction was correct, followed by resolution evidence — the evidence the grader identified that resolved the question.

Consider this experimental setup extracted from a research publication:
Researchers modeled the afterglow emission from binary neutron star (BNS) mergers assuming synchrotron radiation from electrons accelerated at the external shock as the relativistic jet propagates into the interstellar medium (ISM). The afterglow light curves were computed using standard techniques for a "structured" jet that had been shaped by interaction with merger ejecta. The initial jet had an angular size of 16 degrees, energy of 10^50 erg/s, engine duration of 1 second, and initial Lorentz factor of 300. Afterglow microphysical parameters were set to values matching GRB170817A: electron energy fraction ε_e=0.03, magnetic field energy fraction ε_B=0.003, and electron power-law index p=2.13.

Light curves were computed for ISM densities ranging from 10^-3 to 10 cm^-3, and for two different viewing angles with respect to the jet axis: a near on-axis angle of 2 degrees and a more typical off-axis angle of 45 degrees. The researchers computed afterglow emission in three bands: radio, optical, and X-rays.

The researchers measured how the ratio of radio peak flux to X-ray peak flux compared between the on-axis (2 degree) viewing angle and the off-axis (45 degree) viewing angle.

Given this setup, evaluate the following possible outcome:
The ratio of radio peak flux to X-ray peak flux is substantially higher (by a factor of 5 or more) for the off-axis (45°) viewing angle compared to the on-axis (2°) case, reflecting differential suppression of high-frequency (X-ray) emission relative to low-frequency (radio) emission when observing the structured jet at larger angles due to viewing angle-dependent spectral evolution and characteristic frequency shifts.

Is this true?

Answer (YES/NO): YES